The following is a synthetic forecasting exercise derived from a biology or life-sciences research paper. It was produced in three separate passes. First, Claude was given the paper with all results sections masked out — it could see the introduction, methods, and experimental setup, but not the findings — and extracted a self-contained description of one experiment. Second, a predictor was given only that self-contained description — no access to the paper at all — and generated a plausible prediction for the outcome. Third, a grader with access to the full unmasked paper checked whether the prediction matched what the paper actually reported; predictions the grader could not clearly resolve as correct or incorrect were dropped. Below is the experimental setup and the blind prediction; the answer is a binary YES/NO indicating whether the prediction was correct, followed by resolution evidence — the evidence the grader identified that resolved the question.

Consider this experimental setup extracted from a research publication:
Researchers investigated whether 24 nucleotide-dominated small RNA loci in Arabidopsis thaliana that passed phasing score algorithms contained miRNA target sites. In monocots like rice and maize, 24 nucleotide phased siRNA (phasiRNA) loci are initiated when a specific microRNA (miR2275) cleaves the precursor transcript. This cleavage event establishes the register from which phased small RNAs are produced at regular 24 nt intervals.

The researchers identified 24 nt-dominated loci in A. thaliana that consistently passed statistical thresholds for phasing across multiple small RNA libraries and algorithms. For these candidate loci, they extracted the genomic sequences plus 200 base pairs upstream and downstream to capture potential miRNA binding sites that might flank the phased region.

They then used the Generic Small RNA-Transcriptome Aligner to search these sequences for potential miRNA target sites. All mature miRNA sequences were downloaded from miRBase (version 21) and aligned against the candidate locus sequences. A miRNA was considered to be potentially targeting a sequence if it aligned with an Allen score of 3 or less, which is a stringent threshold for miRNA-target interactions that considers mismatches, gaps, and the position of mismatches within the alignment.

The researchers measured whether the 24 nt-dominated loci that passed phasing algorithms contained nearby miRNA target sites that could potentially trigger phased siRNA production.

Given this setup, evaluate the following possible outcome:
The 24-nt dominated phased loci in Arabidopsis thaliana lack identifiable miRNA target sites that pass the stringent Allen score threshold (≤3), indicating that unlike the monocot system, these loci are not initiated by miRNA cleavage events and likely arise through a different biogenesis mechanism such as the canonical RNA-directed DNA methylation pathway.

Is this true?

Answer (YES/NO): YES